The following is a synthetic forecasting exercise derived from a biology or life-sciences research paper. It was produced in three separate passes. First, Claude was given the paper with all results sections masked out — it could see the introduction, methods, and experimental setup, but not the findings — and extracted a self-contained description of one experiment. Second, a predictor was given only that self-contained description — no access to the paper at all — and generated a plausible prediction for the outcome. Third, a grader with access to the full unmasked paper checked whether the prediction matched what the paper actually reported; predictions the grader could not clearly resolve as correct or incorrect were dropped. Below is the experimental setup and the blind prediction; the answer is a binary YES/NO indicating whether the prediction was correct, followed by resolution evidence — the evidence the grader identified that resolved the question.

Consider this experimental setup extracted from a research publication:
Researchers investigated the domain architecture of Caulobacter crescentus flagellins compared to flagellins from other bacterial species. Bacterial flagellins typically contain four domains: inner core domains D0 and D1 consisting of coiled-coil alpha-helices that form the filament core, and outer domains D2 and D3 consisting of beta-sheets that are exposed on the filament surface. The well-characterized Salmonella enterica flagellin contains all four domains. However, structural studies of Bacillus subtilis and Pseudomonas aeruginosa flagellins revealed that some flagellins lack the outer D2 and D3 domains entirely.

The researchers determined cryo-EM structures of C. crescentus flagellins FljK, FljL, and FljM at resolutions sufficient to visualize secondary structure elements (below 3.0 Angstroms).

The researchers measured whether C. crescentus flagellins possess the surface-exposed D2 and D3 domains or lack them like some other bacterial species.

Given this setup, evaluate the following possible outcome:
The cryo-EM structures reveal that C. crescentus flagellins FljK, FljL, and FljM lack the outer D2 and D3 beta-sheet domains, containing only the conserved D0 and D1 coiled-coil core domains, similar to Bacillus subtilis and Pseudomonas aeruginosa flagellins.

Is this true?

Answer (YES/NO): YES